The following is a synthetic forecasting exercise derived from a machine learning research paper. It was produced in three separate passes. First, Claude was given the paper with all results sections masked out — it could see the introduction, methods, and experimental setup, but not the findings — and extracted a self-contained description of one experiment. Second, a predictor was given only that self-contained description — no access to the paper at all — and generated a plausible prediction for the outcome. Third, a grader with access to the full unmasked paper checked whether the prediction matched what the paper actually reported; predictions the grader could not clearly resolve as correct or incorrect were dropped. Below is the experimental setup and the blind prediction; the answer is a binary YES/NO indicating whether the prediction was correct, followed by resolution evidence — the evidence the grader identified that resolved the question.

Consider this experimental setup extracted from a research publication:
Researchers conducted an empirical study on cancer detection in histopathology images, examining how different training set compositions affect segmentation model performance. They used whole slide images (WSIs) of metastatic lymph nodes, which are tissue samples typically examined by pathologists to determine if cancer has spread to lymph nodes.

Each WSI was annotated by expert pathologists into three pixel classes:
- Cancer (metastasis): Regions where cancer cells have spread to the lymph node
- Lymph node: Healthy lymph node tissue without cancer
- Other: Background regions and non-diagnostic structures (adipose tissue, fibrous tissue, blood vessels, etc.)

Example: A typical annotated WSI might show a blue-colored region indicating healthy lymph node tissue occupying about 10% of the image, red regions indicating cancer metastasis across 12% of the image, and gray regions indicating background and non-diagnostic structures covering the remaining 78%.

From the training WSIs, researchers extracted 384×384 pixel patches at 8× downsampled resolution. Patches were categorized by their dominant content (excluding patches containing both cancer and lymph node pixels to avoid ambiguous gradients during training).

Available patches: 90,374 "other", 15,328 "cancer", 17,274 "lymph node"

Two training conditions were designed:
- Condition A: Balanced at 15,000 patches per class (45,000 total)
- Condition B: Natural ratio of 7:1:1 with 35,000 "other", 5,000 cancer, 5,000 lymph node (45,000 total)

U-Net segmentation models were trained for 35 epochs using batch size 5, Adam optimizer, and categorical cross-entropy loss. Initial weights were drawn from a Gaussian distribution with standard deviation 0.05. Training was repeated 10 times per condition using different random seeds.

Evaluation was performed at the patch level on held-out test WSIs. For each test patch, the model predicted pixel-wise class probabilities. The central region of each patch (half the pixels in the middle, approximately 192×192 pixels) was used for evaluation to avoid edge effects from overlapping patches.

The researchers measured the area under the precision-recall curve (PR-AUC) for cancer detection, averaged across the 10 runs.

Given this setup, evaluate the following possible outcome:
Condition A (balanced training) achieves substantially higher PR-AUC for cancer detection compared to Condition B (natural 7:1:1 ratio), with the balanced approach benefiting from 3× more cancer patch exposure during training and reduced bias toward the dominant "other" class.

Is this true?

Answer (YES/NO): NO